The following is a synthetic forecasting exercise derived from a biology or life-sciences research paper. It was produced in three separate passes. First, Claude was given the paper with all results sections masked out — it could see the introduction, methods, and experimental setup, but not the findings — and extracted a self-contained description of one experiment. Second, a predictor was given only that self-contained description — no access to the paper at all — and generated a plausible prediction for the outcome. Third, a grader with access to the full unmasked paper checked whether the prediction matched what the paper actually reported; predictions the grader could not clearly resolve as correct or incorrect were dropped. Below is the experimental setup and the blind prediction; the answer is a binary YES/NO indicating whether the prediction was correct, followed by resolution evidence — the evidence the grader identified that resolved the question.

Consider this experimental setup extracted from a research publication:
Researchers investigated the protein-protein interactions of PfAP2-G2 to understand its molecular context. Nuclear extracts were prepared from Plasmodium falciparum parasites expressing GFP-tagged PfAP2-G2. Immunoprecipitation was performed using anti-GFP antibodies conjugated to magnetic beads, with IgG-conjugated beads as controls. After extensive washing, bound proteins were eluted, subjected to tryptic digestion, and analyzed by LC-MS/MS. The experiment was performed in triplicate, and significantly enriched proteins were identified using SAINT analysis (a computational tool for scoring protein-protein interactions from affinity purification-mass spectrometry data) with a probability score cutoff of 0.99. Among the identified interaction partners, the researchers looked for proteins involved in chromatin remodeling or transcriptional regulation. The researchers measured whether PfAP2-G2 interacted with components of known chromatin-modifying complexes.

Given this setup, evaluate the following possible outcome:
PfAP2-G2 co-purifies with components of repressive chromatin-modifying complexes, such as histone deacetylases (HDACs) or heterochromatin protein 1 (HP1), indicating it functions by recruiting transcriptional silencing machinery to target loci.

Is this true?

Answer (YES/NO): YES